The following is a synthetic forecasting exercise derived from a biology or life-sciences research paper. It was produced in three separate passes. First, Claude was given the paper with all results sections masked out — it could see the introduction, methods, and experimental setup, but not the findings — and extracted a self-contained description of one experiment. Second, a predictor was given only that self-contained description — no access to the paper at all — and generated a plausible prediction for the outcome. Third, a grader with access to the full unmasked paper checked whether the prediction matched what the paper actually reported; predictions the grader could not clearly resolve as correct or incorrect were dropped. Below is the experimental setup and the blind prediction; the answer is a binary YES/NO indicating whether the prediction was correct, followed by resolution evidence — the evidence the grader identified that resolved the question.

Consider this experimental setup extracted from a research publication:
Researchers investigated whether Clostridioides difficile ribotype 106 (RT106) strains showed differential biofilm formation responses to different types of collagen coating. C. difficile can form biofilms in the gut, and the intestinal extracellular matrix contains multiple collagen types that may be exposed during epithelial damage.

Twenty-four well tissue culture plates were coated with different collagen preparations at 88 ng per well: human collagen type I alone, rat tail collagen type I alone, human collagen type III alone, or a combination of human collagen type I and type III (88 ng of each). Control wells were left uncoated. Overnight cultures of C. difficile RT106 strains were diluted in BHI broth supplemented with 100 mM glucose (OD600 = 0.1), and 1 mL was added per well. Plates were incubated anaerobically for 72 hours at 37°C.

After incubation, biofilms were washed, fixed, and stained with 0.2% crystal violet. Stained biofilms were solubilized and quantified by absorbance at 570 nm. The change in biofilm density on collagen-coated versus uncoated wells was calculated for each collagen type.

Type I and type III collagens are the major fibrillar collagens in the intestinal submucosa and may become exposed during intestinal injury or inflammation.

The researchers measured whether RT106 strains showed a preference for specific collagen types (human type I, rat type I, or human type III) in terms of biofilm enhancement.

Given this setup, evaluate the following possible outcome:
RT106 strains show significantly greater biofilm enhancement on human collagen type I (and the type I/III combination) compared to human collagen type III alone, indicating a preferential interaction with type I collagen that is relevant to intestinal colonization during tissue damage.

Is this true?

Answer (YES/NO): NO